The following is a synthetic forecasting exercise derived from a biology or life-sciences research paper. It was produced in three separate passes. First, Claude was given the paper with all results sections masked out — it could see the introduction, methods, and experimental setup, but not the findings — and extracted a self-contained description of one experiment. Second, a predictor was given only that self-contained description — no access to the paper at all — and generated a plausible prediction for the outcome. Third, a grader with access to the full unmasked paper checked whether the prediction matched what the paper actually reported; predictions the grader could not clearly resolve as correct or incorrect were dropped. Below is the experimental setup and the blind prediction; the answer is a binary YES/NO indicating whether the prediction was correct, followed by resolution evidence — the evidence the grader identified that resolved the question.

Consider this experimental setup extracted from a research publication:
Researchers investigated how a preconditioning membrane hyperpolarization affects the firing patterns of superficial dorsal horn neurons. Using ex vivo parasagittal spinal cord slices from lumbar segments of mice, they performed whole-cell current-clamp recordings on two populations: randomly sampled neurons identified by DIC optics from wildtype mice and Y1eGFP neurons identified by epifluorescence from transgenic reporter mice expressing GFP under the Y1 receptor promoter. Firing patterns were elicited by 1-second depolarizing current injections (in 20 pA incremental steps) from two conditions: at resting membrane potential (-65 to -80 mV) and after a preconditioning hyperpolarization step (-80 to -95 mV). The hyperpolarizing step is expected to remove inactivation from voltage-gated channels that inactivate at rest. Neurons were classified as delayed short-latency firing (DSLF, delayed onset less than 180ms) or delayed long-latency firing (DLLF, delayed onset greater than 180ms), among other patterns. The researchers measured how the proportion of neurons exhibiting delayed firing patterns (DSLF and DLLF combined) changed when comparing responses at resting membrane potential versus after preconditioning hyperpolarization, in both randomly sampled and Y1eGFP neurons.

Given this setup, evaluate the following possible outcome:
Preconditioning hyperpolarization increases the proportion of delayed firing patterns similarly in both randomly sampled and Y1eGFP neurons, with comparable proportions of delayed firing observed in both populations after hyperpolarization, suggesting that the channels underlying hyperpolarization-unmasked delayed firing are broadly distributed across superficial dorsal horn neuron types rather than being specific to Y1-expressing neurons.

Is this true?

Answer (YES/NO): NO